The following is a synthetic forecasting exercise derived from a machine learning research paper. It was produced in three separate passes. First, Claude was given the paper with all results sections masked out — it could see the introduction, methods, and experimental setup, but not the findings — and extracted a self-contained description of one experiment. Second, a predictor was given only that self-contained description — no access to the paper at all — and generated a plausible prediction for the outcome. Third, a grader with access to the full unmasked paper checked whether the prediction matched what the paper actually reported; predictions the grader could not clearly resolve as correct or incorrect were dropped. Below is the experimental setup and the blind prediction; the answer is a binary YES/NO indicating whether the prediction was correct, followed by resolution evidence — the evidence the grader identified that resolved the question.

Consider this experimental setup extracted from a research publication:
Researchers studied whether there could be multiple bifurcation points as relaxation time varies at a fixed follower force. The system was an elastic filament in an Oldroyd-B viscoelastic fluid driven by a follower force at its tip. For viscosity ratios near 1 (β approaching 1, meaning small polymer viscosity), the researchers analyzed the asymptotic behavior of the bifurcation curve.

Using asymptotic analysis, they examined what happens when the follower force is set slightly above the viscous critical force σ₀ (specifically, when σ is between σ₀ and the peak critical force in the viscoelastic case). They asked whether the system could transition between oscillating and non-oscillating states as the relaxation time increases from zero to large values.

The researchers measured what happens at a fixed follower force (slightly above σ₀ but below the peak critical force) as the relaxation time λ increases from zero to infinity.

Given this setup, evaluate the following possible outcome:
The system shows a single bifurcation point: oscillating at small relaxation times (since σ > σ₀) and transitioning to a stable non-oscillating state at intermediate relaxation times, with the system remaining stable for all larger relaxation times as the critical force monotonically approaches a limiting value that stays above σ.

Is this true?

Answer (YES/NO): NO